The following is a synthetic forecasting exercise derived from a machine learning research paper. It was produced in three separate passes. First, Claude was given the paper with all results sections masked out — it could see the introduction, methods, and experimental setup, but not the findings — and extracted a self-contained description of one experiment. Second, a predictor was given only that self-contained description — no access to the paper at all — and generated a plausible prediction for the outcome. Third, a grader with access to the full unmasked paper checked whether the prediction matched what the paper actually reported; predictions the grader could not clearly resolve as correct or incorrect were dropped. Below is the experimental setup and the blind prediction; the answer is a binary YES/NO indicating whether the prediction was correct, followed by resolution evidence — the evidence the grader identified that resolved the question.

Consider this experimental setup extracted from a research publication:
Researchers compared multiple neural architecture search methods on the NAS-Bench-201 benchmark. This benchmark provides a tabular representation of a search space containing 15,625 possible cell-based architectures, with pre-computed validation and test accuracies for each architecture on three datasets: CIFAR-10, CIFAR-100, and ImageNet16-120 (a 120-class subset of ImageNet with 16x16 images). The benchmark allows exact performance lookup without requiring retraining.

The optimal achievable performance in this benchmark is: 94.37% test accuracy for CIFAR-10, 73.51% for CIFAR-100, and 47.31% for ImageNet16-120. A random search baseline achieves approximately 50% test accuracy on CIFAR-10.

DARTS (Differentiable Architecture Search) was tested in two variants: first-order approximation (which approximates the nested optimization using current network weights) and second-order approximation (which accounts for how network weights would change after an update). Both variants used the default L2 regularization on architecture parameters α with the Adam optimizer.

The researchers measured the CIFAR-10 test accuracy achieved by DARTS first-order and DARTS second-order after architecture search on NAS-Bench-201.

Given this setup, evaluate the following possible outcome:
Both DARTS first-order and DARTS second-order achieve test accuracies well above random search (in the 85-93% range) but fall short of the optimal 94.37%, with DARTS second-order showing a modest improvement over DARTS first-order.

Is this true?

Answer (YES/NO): NO